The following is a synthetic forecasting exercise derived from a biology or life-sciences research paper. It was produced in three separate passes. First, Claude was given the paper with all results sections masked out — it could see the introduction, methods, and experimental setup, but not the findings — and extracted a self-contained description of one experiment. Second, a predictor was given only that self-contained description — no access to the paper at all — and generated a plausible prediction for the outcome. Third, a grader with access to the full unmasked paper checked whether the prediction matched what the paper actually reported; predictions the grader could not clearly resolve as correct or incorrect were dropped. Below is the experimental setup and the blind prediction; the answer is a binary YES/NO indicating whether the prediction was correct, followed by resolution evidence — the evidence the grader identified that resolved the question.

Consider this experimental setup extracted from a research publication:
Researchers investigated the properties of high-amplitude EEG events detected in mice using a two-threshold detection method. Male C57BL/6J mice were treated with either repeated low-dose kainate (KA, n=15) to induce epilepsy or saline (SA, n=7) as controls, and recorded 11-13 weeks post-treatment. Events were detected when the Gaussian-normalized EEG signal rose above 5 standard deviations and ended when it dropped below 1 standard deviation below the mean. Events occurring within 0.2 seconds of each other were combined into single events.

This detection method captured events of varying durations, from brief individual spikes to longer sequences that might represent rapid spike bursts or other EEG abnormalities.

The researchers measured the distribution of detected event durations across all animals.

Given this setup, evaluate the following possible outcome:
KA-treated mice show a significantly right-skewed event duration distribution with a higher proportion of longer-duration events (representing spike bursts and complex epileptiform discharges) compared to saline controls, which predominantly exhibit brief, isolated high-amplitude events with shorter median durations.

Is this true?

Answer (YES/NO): NO